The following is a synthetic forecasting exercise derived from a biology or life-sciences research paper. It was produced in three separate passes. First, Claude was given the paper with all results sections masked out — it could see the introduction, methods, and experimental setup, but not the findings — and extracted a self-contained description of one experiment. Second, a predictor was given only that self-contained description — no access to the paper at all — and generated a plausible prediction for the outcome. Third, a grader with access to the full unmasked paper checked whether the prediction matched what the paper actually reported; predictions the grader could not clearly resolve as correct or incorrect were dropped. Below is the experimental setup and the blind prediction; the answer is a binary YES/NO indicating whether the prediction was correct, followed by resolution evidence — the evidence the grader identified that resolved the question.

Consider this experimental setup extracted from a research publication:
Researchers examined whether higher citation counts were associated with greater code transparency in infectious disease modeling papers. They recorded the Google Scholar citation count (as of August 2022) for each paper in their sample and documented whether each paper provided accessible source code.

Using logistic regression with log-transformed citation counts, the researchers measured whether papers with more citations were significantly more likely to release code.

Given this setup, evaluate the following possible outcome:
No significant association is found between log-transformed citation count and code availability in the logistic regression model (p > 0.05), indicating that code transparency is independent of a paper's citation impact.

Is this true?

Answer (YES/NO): NO